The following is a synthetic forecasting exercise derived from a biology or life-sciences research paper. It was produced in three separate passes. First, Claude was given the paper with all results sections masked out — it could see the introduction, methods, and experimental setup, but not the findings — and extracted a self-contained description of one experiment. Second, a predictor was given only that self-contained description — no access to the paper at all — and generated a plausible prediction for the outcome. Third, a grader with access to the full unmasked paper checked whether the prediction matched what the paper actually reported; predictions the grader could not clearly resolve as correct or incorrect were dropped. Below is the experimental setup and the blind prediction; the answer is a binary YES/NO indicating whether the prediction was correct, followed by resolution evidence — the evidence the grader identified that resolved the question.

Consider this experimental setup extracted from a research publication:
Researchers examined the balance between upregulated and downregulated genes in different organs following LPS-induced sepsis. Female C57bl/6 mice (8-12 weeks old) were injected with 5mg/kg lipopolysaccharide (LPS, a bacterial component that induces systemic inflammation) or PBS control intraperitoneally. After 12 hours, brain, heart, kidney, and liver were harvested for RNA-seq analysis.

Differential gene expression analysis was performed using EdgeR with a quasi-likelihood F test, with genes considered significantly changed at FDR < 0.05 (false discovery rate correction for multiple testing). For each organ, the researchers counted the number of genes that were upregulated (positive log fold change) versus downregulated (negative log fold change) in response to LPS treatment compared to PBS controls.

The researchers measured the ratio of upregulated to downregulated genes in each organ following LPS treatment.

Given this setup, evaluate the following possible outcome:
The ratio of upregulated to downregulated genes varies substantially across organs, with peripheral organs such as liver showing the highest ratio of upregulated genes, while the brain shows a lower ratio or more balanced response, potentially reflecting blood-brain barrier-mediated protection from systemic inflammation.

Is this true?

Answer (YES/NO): NO